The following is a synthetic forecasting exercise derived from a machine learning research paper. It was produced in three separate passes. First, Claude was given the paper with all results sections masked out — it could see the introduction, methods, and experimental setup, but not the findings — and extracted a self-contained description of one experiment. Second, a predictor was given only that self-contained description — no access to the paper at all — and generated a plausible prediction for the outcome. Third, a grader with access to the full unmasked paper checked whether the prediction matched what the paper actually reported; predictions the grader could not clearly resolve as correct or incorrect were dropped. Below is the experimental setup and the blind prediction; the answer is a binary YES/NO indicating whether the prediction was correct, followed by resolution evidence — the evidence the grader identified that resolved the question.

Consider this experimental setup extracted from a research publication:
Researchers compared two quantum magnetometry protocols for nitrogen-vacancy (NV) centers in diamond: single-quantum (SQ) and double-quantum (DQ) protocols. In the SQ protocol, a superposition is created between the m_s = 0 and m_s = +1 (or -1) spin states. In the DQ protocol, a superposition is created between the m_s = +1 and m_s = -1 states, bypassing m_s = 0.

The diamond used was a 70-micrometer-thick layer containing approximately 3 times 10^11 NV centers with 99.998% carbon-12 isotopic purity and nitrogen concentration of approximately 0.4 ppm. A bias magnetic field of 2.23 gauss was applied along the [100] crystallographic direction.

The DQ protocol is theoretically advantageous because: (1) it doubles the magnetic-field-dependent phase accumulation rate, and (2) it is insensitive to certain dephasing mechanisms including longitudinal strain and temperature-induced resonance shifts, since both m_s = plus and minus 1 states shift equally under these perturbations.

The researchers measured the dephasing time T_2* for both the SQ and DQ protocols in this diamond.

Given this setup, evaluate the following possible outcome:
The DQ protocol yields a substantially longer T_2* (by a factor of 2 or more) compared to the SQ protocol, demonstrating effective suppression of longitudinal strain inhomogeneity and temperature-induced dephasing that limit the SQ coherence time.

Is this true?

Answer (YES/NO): NO